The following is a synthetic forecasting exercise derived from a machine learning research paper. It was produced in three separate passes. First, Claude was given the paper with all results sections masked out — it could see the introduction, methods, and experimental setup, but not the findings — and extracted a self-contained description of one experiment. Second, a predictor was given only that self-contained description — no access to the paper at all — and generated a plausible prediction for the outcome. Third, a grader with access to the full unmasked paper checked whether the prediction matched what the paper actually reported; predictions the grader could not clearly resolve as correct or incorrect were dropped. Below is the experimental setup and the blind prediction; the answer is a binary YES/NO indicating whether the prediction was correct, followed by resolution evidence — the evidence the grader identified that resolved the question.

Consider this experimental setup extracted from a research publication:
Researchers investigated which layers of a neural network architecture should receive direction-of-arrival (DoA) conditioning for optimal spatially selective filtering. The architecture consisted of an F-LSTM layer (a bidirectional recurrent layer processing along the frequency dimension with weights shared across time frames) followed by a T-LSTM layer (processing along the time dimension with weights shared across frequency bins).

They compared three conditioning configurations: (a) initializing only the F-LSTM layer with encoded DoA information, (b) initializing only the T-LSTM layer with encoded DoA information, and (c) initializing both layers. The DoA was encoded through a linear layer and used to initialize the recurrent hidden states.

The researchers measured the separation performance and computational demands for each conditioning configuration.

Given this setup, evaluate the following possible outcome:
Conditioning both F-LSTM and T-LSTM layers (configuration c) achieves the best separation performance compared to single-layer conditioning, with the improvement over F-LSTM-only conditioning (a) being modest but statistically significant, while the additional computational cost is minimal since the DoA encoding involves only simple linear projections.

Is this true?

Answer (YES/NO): NO